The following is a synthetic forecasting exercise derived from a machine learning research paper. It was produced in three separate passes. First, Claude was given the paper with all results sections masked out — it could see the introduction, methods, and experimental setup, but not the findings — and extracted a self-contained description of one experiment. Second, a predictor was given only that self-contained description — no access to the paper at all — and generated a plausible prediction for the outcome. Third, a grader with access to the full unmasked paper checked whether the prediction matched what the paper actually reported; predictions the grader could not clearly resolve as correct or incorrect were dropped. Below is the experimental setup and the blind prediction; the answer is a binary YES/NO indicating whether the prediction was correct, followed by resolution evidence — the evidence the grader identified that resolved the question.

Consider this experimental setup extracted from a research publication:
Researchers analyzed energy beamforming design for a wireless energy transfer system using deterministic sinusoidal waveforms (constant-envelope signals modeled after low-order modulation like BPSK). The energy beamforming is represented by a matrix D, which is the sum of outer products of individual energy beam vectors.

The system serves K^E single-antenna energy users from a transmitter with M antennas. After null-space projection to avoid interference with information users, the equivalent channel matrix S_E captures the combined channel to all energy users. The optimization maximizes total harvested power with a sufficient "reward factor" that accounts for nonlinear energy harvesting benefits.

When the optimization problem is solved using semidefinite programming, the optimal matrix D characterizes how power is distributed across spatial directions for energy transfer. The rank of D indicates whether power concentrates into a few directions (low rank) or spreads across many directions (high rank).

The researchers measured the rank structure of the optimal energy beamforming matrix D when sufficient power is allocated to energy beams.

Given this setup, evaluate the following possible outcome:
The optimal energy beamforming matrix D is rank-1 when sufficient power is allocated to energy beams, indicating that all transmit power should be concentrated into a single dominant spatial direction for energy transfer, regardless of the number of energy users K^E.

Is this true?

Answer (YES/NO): YES